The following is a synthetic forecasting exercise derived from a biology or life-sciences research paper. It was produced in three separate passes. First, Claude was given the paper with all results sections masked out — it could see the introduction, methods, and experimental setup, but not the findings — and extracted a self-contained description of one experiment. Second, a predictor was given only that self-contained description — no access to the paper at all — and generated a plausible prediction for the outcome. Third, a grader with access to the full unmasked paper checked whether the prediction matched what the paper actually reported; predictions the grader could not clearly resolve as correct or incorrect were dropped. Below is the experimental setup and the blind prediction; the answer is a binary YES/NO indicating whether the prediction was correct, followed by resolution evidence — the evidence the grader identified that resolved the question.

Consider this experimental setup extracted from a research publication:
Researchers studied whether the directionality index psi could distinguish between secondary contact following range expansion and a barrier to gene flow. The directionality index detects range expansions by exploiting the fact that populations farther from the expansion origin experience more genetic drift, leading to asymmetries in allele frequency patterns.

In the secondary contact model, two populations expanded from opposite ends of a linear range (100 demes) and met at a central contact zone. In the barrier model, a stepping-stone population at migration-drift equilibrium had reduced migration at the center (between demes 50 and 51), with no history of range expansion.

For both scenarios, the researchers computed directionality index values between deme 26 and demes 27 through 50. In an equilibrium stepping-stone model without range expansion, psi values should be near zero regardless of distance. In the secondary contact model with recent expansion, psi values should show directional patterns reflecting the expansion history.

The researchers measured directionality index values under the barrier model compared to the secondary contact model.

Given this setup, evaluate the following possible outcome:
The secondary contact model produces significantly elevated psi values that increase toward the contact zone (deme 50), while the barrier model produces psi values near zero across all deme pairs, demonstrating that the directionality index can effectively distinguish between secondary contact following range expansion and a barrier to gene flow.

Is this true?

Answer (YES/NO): NO